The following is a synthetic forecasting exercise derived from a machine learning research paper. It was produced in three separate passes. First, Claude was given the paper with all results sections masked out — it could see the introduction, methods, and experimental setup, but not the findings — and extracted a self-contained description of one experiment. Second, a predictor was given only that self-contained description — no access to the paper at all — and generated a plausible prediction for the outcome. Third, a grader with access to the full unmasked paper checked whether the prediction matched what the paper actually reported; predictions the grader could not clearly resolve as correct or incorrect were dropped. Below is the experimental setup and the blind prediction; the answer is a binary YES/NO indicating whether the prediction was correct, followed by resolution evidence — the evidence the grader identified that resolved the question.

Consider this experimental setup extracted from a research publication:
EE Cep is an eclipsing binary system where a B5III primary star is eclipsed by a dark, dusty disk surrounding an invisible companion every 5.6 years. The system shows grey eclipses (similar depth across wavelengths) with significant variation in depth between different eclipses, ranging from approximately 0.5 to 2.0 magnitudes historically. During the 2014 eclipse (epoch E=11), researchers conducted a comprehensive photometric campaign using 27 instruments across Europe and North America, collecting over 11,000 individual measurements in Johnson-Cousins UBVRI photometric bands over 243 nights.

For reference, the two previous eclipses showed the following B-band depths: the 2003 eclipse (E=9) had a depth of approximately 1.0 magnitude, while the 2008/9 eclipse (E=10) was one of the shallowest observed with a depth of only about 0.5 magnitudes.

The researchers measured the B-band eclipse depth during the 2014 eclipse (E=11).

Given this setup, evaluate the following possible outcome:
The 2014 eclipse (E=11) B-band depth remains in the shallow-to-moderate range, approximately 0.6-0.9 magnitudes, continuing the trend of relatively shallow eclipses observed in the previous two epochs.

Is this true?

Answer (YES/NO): YES